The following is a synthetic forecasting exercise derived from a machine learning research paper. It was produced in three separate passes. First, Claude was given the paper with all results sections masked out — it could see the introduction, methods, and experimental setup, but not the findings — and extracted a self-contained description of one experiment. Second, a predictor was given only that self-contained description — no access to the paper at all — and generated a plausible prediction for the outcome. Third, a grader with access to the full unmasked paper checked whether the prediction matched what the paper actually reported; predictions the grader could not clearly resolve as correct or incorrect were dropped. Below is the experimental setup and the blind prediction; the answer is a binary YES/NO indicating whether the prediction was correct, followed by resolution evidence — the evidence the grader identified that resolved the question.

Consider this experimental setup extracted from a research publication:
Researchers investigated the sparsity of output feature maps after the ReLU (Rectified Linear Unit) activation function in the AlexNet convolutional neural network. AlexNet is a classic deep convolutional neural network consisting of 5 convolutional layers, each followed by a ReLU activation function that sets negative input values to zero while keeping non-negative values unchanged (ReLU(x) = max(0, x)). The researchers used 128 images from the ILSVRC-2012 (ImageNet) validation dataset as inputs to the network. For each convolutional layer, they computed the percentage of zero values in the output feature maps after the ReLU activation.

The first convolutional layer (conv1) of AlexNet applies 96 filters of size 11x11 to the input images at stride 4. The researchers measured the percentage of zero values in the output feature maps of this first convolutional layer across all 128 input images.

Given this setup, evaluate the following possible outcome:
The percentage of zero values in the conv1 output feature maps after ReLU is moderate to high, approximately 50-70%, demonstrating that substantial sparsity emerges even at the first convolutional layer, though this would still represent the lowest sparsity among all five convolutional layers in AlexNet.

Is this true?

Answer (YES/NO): YES